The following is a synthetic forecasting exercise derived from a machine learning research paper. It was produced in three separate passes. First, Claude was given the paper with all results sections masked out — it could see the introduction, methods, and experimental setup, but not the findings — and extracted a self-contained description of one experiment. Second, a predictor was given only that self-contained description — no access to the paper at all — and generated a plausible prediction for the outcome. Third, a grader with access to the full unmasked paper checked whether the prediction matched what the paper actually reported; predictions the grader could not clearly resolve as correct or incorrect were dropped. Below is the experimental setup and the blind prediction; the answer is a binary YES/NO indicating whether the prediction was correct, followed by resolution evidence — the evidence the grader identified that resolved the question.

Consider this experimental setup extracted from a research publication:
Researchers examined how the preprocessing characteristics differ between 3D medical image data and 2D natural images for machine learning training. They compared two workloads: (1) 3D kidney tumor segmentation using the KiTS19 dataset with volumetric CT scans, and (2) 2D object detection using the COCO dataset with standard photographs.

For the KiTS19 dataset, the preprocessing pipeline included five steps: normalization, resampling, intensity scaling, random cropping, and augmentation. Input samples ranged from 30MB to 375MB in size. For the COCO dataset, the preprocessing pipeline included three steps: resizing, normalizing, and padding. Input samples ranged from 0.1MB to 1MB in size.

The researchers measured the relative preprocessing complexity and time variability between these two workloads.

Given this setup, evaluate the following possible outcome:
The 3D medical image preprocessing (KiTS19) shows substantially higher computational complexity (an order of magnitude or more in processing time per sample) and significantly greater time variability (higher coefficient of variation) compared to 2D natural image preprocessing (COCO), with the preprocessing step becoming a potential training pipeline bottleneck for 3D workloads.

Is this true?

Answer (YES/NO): YES